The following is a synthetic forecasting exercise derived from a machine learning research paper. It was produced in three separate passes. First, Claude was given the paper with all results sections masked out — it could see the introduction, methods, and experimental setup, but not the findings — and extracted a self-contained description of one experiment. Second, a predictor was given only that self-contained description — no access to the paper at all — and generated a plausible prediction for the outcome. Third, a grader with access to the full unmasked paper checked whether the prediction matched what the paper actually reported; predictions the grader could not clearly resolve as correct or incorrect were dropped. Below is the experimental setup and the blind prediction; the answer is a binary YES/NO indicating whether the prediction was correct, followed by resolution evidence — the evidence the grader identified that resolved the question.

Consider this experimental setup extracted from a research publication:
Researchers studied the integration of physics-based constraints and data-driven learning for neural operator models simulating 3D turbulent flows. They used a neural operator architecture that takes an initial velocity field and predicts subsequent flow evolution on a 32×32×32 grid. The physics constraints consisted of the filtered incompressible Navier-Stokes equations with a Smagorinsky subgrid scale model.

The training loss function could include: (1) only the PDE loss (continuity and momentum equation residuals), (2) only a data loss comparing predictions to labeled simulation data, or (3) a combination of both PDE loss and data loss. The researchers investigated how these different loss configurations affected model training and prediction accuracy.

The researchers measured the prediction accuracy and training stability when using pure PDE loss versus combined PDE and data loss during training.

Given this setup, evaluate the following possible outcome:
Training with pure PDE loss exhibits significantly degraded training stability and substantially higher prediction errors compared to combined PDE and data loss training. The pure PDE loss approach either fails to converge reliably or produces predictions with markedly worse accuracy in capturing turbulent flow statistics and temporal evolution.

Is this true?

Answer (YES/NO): NO